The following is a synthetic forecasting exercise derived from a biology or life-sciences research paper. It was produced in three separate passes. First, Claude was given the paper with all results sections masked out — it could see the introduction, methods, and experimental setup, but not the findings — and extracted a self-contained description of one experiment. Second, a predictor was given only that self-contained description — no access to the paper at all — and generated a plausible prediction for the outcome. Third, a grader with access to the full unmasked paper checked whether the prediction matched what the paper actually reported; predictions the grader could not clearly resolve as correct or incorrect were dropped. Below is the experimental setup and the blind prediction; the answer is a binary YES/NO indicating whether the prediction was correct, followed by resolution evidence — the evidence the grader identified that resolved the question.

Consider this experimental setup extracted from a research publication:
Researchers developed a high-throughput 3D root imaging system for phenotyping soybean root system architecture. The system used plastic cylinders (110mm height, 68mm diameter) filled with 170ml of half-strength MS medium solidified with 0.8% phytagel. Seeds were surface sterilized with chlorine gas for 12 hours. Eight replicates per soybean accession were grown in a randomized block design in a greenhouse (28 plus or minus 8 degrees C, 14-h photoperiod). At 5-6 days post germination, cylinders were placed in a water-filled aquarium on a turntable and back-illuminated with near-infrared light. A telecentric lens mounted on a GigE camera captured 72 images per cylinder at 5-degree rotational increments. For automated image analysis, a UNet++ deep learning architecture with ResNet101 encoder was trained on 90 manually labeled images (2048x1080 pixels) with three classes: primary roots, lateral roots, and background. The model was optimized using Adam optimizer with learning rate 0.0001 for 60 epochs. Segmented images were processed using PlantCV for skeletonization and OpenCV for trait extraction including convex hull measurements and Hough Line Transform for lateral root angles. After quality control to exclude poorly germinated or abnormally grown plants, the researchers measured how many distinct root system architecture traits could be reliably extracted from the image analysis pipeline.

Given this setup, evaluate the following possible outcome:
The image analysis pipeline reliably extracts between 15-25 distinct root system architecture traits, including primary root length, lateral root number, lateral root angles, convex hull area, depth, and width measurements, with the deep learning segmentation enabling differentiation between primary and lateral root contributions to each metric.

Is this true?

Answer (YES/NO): NO